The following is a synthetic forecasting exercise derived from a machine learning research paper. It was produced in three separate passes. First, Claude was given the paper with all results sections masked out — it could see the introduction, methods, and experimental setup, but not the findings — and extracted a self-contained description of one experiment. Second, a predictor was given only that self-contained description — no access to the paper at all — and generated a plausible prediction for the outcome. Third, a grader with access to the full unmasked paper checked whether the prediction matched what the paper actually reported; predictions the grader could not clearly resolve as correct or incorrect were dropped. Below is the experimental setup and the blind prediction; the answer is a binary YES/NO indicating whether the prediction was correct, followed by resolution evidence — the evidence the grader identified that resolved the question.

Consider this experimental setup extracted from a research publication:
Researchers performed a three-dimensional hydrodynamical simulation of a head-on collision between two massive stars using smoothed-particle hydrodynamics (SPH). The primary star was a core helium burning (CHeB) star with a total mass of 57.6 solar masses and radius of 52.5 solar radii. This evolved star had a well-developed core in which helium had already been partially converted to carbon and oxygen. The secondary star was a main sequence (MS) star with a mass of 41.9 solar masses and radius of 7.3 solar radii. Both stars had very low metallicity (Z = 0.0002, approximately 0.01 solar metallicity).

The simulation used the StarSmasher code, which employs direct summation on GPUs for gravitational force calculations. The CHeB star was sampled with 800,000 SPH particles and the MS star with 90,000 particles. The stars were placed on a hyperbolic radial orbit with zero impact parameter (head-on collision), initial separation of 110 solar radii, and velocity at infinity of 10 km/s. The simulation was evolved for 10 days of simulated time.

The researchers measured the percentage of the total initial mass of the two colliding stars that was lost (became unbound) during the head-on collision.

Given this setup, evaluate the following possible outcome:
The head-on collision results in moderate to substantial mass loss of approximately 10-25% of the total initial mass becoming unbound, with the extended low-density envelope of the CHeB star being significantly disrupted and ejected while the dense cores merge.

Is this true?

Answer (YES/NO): YES